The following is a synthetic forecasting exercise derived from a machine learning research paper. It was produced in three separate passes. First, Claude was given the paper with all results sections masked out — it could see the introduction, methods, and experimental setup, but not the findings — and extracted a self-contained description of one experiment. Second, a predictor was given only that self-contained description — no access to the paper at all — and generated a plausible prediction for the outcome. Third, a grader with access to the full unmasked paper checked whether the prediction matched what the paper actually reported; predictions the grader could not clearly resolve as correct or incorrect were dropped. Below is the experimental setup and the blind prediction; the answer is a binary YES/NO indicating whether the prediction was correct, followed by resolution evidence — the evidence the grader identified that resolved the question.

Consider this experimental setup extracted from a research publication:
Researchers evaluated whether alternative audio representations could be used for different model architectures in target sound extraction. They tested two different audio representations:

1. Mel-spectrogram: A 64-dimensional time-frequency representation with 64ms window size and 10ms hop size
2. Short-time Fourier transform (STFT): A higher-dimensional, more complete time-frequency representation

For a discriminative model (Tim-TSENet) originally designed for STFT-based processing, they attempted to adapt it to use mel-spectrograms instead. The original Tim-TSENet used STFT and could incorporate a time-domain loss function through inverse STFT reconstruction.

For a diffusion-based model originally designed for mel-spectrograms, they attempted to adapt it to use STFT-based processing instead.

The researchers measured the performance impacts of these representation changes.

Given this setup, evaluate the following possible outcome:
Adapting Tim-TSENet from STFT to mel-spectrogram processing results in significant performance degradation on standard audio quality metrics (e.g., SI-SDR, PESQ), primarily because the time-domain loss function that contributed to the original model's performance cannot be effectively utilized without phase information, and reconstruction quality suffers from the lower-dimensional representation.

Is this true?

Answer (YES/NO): NO